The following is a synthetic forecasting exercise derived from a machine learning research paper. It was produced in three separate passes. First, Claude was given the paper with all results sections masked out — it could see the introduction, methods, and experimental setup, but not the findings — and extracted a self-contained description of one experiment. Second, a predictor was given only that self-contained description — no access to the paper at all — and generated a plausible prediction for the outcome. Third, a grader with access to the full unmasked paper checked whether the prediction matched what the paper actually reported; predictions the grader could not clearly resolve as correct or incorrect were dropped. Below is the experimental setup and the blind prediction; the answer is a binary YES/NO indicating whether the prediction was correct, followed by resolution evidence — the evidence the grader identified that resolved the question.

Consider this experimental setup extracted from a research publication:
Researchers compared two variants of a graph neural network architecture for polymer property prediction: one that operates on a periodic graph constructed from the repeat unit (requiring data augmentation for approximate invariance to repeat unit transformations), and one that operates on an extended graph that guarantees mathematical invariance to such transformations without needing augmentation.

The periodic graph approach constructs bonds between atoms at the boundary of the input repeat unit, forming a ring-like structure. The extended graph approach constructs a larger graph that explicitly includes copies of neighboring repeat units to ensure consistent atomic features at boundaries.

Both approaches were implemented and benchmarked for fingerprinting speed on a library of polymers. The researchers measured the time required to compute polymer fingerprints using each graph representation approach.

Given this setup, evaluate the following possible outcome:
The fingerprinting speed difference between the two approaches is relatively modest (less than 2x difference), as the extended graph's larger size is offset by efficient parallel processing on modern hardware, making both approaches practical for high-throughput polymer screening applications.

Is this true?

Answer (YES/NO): NO